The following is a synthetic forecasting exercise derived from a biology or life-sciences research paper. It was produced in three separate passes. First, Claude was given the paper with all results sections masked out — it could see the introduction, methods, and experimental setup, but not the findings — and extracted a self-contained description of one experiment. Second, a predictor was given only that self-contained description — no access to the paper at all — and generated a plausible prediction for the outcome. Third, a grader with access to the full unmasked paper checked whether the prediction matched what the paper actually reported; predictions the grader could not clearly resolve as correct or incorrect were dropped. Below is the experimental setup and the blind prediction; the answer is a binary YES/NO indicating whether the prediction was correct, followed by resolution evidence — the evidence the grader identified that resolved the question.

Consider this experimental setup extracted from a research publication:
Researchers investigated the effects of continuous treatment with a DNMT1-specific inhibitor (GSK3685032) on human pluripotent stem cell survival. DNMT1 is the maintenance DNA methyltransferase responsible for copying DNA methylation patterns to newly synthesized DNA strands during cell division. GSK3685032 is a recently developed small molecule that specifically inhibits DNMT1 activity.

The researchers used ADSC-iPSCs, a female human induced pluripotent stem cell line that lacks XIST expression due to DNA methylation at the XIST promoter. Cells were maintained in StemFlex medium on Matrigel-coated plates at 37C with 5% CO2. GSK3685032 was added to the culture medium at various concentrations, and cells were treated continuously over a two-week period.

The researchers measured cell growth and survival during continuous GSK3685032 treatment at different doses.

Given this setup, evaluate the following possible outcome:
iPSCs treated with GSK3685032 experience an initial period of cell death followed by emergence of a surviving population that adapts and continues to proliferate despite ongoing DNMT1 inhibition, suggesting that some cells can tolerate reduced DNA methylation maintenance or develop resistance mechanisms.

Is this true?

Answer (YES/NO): NO